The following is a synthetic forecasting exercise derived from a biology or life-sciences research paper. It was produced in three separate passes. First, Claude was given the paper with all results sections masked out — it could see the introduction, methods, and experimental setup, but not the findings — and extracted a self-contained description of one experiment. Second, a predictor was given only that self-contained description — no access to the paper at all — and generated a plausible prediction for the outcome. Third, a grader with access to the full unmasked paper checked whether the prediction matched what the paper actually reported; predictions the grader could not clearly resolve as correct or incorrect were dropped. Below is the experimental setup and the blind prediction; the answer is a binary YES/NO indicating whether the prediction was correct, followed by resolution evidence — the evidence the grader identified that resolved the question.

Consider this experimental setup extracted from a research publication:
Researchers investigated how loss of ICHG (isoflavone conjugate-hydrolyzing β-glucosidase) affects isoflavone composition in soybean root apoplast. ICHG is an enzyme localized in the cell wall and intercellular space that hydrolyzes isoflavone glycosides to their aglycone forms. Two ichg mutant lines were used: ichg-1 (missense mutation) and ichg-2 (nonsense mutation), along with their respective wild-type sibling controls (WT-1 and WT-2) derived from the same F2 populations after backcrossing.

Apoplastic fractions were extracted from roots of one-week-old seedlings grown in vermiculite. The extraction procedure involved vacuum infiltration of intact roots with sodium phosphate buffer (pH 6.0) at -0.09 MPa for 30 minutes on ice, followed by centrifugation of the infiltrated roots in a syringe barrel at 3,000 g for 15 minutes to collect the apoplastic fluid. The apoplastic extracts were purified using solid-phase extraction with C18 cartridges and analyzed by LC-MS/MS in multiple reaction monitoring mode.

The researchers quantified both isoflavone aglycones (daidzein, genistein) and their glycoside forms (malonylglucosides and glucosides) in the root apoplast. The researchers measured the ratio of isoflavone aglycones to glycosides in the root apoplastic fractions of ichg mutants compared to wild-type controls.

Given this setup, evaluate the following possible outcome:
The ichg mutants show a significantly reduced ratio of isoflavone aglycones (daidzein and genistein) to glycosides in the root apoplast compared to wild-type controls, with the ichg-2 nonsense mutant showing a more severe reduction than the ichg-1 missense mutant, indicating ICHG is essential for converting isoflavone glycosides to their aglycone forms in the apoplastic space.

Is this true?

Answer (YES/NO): NO